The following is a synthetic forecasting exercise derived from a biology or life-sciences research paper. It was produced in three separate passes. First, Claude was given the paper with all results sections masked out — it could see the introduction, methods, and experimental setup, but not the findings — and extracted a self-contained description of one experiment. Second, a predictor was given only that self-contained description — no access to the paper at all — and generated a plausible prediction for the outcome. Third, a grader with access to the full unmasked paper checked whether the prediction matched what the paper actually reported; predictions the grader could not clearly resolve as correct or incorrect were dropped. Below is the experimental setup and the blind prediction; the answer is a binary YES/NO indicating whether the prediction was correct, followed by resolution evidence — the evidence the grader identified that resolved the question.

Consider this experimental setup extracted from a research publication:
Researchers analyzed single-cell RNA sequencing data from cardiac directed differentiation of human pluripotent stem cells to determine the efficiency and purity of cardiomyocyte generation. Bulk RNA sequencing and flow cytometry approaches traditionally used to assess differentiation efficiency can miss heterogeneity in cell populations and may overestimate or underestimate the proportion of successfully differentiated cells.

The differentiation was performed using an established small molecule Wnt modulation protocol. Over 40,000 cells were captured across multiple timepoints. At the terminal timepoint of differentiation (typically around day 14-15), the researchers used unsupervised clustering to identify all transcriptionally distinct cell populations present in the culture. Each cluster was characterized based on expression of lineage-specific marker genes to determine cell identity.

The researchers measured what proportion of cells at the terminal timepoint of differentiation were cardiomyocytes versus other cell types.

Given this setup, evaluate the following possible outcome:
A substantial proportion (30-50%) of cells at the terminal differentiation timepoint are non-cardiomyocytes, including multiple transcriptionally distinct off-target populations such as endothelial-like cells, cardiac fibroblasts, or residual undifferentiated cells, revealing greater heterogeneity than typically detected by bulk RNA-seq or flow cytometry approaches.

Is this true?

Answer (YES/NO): NO